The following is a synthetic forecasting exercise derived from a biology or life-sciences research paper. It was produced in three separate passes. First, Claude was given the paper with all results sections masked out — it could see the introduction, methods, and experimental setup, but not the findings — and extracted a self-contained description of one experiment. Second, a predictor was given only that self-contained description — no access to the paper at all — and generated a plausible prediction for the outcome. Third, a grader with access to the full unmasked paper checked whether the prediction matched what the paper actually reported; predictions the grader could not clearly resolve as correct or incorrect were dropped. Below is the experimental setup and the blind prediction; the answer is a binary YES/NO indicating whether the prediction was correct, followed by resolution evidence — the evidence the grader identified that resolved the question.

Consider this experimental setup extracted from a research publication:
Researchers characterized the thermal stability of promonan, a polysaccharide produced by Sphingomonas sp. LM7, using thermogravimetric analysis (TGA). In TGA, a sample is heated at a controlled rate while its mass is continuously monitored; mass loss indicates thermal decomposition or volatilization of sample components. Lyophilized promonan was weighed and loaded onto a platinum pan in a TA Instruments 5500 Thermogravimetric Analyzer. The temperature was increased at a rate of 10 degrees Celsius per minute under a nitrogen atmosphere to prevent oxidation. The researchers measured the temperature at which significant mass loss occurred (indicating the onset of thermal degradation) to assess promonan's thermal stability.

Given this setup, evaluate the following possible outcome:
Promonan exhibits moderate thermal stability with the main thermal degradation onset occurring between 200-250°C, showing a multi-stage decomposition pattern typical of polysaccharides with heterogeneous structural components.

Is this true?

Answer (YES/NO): NO